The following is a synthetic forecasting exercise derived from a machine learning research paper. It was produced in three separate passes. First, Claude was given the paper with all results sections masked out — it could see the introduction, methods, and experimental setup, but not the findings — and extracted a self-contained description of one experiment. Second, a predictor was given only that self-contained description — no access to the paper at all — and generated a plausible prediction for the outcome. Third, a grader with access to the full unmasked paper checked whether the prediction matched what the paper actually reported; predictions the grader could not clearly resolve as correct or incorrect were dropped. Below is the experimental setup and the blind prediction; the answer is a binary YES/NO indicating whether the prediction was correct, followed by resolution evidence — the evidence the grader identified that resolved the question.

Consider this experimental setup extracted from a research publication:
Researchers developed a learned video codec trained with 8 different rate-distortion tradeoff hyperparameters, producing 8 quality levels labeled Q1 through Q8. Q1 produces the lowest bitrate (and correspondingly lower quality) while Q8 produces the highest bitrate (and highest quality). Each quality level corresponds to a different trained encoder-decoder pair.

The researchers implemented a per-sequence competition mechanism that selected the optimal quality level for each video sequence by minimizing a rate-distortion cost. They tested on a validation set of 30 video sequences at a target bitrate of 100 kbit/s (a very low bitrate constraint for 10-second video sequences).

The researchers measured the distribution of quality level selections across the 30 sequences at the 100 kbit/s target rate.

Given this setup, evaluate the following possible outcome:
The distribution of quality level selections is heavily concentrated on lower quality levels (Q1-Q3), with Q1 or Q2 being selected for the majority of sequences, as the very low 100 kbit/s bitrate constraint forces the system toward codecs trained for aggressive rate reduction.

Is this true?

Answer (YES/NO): NO